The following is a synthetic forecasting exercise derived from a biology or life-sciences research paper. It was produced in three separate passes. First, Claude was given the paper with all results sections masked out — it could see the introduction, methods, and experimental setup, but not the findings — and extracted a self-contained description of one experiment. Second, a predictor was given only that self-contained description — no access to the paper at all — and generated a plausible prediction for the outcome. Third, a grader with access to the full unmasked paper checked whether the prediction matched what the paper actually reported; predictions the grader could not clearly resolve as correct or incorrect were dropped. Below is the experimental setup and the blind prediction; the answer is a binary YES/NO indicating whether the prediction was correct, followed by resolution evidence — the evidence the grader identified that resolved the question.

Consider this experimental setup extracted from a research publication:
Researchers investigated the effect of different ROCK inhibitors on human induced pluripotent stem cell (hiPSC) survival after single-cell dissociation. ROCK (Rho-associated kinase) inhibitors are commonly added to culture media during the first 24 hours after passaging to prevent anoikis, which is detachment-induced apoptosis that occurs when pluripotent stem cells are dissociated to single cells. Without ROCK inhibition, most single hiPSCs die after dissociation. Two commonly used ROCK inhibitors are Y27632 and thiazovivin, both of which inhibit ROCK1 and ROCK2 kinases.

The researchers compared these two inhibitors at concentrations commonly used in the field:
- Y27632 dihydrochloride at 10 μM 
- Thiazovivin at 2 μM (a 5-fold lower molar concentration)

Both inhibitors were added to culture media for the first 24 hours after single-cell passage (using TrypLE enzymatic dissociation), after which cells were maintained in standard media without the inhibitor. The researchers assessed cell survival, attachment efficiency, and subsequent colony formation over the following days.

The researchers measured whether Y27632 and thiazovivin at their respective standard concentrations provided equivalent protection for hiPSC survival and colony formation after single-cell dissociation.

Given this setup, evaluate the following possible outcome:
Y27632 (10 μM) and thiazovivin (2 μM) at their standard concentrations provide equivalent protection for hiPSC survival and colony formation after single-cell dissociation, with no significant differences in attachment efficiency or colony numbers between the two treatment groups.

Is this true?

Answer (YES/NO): YES